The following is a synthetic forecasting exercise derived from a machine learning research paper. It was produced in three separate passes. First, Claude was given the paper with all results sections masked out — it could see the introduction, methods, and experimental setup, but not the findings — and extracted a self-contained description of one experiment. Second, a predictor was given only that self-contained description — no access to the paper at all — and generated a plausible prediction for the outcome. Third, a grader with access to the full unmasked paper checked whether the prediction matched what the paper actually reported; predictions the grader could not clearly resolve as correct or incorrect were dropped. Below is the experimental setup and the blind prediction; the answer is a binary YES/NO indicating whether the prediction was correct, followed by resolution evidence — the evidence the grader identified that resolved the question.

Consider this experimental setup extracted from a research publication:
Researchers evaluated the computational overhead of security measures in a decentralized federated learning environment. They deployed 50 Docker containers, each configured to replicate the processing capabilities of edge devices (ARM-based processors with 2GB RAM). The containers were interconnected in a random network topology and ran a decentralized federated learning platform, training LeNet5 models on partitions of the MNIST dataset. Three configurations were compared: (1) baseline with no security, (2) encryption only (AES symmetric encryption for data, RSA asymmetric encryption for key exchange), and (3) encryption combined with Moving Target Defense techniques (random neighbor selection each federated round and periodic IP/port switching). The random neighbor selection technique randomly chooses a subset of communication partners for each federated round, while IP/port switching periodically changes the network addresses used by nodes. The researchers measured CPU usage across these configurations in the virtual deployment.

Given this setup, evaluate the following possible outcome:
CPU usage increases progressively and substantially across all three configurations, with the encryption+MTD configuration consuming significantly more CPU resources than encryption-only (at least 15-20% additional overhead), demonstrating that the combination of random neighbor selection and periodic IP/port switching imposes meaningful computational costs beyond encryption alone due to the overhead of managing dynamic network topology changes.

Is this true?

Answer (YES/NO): NO